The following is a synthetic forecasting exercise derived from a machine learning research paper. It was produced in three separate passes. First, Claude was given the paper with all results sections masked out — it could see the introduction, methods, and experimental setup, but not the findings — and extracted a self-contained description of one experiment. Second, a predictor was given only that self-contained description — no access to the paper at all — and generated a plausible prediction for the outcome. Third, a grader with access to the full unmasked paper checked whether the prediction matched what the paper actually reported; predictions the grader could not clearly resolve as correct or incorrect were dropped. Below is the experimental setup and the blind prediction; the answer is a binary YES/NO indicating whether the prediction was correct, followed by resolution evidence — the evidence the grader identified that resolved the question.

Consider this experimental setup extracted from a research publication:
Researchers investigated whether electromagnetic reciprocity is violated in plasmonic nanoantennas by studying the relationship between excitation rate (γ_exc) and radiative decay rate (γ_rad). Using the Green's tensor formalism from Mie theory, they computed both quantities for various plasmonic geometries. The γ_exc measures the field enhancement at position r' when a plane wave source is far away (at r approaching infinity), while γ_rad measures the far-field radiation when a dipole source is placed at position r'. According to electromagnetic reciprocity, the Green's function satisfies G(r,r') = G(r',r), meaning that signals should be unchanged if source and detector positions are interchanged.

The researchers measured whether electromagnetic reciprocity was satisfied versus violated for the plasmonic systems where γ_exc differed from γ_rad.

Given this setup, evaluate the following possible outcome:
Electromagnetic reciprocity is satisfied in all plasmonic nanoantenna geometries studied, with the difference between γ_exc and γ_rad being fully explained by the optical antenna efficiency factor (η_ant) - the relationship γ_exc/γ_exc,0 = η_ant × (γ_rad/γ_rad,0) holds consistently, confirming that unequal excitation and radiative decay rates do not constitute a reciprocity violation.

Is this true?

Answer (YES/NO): NO